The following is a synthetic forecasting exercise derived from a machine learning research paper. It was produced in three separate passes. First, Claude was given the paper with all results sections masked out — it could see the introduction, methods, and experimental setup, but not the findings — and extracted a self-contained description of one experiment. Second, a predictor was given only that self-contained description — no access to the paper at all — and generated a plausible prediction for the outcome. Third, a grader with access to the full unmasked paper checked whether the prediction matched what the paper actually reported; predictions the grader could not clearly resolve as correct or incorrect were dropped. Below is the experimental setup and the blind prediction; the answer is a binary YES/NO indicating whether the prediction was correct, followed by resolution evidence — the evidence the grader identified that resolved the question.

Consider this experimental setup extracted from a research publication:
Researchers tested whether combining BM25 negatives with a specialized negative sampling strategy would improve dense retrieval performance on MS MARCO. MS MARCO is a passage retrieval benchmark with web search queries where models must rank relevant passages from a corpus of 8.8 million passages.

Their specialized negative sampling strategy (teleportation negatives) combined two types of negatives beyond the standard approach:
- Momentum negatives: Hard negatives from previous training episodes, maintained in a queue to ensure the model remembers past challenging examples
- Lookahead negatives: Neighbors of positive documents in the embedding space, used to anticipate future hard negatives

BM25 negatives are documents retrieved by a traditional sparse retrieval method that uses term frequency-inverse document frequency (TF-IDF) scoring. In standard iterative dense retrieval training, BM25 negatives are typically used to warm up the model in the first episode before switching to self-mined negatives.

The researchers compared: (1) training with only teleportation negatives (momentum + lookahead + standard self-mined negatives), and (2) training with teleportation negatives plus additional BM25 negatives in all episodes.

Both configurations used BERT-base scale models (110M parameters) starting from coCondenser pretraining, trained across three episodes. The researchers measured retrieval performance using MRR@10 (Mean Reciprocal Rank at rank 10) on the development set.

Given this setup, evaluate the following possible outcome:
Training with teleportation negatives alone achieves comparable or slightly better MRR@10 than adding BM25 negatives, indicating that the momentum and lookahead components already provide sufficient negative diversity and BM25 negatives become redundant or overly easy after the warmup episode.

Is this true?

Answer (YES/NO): YES